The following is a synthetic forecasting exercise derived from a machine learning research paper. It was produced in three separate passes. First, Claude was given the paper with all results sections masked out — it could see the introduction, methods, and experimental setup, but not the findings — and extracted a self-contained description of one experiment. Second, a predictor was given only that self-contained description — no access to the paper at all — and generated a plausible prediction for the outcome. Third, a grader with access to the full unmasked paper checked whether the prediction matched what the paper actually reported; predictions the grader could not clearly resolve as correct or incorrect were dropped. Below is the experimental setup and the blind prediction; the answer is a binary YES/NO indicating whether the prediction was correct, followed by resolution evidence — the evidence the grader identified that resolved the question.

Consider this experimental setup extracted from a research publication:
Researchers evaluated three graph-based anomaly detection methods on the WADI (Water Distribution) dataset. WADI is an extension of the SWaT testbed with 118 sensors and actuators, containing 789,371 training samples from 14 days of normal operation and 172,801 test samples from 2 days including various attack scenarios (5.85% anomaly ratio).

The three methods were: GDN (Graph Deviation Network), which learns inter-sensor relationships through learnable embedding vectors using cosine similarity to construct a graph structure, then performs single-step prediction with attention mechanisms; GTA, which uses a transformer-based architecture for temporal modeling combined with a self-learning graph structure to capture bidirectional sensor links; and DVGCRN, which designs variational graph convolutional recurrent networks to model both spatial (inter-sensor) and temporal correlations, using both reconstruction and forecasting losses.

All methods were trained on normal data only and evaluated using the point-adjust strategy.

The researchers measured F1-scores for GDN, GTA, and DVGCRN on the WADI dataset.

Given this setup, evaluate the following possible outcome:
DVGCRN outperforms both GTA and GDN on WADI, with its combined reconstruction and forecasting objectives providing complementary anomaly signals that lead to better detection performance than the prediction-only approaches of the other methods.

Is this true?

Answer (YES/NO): YES